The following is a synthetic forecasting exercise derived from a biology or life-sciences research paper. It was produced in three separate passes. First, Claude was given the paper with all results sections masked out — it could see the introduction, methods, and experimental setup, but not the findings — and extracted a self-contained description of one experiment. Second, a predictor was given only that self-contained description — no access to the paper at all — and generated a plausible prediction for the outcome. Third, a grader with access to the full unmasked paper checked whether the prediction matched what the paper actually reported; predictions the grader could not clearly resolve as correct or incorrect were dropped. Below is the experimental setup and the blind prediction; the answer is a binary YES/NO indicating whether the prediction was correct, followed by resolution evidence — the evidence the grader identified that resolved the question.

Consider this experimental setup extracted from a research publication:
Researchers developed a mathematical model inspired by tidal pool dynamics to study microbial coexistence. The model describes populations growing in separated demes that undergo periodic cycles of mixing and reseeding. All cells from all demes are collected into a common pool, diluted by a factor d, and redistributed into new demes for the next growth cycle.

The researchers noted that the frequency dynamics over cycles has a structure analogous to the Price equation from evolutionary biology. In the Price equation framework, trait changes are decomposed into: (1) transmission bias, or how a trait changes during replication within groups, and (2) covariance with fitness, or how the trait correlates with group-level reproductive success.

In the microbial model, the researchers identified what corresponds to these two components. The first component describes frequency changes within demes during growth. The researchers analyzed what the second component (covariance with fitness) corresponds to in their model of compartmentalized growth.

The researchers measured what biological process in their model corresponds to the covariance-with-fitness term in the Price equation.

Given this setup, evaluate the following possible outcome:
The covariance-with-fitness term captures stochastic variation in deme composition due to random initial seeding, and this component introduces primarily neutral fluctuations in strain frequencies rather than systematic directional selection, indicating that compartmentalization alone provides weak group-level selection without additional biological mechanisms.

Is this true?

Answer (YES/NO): NO